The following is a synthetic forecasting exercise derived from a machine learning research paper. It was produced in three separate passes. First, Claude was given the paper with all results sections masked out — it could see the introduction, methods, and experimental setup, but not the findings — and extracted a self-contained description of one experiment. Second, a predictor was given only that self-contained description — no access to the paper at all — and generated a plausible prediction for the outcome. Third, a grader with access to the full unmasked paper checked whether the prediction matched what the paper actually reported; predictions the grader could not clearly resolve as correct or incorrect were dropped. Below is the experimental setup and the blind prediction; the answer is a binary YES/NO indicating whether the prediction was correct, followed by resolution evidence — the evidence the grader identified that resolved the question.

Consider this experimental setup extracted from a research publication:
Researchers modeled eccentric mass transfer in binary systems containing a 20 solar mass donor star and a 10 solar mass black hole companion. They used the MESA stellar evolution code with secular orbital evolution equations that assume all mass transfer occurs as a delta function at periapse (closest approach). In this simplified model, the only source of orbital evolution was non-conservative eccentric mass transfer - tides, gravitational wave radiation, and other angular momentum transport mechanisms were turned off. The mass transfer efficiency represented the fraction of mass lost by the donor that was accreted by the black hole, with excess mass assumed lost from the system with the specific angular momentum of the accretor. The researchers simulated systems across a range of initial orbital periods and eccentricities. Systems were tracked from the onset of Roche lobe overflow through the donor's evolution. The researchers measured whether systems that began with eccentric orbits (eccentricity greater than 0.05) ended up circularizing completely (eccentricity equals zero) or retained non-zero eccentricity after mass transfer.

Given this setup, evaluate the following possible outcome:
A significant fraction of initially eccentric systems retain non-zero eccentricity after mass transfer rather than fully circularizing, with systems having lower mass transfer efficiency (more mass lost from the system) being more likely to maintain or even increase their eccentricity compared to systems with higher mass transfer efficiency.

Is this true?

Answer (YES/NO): NO